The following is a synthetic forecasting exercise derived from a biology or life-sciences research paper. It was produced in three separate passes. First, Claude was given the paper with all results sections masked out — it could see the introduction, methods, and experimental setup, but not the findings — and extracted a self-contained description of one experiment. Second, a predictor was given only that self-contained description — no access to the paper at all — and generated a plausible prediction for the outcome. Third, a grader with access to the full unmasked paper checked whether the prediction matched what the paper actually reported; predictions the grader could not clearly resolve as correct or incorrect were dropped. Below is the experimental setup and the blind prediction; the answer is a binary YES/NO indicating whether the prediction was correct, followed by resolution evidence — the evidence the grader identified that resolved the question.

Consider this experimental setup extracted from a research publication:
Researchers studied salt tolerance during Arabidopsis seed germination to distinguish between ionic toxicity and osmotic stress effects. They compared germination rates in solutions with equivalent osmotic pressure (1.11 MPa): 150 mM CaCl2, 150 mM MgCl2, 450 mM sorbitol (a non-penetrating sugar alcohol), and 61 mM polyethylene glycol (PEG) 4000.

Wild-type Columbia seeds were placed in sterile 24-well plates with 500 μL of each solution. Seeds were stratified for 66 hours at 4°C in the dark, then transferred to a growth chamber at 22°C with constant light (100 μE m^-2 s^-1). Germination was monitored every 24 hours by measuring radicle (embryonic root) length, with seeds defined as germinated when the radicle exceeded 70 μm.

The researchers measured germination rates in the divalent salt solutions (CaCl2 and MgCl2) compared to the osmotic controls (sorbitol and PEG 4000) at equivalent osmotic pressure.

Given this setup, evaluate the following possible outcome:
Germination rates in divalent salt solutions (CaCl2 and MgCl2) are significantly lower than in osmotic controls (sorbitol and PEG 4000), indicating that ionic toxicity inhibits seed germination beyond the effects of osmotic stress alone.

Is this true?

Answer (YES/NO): NO